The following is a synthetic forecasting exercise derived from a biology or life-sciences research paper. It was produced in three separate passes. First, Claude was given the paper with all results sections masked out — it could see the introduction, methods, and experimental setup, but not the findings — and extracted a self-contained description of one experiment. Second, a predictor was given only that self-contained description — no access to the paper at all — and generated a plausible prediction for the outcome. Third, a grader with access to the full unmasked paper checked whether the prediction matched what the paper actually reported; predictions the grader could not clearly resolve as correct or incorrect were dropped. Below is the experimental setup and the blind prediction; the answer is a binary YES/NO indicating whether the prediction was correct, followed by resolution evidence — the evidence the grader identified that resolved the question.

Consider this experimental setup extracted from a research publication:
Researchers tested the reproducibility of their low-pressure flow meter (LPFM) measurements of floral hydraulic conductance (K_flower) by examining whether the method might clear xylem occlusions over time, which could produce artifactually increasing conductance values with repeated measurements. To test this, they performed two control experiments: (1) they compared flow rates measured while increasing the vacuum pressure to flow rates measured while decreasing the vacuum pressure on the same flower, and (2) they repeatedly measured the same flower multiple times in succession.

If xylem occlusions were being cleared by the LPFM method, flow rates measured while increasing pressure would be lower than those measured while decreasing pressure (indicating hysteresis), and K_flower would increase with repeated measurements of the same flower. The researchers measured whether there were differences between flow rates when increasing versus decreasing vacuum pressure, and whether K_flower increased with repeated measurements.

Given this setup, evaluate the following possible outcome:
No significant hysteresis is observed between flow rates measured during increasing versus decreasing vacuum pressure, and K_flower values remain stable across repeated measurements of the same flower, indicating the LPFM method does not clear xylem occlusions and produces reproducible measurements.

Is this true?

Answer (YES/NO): YES